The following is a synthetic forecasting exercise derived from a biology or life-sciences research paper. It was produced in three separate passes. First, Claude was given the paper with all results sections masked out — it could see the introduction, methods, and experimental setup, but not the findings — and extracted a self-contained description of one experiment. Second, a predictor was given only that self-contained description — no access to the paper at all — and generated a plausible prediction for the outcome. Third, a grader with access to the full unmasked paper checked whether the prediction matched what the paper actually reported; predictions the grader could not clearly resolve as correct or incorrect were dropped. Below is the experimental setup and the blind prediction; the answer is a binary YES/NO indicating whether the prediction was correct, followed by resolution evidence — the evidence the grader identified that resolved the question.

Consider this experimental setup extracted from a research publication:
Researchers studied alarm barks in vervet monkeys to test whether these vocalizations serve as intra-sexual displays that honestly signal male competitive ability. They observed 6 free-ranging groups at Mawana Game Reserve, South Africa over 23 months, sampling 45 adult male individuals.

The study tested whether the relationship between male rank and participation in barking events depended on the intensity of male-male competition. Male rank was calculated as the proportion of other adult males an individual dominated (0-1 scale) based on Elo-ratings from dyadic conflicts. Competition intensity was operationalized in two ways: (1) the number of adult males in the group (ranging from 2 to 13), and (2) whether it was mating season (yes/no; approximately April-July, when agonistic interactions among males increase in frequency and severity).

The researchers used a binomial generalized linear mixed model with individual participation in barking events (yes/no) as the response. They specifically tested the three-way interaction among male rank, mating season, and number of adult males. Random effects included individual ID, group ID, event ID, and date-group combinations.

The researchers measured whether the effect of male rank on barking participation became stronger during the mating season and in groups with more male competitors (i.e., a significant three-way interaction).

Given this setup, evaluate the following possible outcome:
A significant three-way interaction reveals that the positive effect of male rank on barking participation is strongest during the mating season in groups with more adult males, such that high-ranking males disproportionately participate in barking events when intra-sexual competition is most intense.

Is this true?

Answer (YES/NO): NO